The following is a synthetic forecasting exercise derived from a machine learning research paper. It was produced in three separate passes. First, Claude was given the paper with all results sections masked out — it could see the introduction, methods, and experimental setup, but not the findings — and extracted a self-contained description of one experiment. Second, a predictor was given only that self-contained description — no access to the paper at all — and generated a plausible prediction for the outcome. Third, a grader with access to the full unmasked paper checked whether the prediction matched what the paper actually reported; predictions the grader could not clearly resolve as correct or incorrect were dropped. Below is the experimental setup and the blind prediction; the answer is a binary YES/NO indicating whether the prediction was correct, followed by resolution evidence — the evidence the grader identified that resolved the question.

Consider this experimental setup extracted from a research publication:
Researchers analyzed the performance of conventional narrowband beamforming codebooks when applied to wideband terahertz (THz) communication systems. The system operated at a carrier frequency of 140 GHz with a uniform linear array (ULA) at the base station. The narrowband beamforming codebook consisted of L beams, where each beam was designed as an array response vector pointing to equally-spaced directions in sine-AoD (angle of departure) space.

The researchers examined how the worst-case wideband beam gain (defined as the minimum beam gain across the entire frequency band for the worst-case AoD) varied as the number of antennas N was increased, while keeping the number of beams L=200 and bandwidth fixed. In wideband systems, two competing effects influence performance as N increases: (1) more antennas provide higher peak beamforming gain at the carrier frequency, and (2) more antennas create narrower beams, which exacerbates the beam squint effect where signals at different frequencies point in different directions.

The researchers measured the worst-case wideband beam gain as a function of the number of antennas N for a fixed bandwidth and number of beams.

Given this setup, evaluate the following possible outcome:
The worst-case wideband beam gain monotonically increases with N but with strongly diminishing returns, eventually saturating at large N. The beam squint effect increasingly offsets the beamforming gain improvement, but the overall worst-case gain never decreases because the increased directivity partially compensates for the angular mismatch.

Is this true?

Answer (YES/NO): NO